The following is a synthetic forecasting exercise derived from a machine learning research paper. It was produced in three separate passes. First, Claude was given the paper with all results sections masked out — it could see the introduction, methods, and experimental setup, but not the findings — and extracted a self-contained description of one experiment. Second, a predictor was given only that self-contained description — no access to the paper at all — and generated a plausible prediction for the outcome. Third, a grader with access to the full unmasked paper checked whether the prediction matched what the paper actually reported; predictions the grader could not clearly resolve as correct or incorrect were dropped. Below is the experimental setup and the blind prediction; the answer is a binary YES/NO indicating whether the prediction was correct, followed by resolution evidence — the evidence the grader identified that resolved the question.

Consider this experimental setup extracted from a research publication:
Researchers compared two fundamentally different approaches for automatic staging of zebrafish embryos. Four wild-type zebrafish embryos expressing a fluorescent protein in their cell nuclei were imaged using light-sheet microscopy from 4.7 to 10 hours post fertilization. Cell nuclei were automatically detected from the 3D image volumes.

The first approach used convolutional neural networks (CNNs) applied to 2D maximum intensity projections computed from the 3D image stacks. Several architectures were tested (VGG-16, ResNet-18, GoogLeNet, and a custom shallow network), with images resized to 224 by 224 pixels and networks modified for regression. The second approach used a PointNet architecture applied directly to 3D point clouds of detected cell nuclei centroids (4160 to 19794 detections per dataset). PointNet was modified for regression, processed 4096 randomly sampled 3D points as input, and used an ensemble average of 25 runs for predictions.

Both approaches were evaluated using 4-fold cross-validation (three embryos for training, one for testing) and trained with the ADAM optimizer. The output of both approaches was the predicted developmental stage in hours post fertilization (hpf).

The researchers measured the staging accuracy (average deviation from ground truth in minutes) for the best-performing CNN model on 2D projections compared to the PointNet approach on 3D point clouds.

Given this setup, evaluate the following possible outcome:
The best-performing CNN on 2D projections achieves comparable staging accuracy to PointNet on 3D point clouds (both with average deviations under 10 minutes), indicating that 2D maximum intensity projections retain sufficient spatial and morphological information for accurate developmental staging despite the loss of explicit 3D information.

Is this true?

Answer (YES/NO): NO